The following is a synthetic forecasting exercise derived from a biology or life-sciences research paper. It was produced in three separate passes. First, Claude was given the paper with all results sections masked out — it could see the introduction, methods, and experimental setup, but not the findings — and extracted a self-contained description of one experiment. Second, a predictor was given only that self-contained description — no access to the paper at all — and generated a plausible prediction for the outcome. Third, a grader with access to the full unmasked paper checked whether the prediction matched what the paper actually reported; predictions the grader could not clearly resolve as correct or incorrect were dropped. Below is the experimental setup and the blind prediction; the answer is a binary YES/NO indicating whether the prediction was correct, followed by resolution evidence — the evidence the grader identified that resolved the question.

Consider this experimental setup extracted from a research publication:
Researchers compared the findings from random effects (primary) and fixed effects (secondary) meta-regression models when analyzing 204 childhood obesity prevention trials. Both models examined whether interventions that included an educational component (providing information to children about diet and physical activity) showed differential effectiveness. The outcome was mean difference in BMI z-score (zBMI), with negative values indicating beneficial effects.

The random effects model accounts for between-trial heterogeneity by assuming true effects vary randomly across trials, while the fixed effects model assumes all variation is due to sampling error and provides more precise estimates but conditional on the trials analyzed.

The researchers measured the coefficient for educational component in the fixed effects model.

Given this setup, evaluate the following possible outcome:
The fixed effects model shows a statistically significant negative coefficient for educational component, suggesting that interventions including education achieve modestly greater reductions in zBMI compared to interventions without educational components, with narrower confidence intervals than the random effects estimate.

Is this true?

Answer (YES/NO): NO